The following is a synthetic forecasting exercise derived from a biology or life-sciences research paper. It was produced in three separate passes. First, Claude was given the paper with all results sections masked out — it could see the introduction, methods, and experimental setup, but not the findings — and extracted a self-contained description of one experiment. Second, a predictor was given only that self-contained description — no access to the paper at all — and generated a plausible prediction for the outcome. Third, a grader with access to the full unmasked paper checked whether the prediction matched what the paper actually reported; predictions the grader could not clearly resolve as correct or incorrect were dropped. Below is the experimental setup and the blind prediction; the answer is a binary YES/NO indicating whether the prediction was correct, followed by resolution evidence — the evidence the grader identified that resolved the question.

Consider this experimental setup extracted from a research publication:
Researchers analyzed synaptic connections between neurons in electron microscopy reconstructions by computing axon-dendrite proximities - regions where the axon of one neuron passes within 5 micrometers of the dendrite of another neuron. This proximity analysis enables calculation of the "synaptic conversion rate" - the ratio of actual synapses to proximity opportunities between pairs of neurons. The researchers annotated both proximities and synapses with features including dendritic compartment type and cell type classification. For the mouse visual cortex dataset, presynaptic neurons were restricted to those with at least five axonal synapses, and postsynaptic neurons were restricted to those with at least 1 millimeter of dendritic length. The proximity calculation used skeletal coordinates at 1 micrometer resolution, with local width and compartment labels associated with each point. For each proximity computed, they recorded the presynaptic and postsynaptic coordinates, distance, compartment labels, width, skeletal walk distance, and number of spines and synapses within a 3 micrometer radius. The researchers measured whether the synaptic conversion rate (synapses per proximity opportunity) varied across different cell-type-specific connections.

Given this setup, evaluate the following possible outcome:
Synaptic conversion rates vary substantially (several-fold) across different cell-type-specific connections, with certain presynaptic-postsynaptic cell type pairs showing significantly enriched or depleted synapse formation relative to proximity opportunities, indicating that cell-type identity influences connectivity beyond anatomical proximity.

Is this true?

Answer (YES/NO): YES